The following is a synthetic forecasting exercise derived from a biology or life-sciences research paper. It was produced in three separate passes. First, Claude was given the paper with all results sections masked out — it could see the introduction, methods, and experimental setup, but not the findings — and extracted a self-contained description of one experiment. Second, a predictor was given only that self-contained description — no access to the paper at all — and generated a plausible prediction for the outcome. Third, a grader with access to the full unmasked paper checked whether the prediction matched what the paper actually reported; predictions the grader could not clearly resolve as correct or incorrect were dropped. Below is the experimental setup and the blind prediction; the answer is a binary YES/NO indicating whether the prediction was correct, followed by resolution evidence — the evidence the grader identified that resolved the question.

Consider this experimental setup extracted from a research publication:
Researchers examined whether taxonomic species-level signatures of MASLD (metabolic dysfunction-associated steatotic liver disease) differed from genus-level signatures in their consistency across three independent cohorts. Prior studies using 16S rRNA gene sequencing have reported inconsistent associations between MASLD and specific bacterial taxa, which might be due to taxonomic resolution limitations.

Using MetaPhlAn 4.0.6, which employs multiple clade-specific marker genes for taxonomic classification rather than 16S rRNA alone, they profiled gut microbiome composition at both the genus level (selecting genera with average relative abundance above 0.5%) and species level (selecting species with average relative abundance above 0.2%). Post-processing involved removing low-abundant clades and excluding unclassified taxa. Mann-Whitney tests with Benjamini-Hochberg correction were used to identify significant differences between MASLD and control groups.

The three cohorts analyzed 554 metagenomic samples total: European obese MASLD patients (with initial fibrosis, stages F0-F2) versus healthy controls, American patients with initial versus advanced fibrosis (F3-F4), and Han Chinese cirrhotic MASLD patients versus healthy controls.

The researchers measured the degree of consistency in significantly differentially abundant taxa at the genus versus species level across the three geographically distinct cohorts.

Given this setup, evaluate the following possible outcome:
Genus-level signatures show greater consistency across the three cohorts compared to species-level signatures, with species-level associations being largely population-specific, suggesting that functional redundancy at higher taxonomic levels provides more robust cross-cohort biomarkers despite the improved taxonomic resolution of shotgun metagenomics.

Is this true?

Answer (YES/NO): NO